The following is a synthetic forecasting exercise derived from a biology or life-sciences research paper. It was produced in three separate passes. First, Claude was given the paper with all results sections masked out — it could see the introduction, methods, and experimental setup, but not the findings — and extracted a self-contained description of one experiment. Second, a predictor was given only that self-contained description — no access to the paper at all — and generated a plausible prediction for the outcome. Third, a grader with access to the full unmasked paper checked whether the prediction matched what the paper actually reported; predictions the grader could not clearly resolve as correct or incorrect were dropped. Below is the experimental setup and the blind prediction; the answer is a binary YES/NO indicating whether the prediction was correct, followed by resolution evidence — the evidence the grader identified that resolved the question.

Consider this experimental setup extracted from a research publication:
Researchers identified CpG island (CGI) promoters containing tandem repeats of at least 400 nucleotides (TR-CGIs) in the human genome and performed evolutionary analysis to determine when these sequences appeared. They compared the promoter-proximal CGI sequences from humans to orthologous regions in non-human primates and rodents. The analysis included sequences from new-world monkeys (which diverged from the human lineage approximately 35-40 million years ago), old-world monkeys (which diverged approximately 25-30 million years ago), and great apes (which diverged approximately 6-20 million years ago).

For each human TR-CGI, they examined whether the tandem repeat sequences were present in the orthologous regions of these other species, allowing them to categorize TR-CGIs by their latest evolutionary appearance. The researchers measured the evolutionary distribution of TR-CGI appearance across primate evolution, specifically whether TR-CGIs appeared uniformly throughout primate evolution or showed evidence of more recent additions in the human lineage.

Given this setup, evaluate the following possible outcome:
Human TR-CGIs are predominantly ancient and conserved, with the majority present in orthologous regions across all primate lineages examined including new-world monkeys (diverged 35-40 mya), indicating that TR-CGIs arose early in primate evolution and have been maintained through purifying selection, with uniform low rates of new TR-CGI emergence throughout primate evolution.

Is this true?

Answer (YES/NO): NO